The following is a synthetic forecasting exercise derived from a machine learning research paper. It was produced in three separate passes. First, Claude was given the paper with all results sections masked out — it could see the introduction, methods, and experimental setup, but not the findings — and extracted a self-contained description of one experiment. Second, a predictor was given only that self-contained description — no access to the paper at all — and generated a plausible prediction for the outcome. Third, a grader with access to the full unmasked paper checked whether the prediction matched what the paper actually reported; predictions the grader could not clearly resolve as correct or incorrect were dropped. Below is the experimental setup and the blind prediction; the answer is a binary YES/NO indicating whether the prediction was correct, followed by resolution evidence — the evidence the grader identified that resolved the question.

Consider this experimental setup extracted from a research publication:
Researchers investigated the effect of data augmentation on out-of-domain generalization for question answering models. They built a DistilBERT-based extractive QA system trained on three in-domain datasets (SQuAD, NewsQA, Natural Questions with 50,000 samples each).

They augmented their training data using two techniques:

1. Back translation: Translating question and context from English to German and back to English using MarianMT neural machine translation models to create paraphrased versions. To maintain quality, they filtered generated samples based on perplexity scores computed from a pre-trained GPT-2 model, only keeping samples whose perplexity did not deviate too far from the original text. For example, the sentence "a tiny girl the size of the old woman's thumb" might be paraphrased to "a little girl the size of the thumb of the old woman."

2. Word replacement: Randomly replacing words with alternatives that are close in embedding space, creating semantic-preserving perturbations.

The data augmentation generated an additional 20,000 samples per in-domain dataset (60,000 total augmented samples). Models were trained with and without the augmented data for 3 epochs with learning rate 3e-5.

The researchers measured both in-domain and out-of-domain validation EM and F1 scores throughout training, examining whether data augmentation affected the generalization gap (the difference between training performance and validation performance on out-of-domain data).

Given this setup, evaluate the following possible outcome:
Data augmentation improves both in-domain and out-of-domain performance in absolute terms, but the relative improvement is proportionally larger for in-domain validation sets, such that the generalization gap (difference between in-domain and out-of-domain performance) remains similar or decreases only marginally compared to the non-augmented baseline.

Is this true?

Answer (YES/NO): NO